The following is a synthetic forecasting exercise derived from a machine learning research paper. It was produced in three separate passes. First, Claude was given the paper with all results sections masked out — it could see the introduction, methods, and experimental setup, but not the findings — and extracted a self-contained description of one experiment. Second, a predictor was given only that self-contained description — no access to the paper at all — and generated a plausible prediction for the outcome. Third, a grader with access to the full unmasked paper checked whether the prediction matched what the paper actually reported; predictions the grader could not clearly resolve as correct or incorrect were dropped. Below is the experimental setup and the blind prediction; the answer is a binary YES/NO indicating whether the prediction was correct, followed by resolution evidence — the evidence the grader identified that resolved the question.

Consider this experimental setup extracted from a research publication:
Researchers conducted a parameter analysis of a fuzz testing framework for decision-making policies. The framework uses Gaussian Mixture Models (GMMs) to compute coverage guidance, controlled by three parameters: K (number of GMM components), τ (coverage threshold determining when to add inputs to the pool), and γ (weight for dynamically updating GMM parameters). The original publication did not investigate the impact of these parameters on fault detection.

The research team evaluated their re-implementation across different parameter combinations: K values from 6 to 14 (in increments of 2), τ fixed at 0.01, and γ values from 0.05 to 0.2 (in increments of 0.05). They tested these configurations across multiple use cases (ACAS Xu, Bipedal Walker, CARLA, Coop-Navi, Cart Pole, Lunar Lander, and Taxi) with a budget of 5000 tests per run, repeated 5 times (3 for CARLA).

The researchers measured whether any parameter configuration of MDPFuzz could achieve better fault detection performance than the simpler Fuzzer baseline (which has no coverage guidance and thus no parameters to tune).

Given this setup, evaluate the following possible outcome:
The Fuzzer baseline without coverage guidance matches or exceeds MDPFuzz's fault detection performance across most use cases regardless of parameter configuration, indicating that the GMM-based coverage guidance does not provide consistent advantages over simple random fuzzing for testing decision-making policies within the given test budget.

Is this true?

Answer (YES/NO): YES